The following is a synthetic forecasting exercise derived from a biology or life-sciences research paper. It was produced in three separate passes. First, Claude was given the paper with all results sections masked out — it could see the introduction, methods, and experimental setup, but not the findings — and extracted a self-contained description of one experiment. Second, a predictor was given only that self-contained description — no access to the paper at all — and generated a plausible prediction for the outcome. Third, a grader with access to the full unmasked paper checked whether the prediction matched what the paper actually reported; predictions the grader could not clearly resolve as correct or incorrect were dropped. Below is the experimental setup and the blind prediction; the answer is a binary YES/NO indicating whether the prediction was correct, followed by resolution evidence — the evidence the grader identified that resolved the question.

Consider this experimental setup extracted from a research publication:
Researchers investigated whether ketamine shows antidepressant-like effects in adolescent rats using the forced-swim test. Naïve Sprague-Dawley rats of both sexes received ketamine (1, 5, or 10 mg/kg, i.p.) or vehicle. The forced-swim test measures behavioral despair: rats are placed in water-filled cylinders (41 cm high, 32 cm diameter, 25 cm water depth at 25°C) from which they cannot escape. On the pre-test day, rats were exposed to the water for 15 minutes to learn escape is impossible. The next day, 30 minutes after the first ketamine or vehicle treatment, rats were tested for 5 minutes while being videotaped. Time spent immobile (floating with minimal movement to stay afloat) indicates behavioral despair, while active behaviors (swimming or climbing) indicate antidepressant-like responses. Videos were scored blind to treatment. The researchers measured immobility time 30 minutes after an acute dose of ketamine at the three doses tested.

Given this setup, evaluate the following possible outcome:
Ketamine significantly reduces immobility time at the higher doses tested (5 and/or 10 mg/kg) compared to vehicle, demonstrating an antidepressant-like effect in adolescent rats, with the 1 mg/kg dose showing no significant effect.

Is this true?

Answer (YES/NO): NO